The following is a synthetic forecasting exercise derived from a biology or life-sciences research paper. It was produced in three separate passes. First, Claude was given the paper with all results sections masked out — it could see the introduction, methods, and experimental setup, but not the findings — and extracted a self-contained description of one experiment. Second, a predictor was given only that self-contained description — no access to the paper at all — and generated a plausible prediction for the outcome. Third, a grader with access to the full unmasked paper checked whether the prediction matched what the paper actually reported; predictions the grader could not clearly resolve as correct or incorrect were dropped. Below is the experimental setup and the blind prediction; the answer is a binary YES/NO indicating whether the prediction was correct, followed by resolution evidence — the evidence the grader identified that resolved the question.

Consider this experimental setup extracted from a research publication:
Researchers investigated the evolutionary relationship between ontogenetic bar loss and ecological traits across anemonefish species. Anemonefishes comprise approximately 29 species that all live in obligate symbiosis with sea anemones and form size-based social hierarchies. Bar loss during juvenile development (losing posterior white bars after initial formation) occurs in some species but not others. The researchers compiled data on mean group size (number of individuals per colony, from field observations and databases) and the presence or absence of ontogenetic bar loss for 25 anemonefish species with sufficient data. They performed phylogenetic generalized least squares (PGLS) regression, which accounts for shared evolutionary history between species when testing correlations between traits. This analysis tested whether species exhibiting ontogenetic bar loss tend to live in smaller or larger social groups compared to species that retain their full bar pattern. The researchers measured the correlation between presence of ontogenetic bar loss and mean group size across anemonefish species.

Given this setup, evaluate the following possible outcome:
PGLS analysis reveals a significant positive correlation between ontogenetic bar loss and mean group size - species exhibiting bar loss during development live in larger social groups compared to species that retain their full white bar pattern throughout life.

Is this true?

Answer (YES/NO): NO